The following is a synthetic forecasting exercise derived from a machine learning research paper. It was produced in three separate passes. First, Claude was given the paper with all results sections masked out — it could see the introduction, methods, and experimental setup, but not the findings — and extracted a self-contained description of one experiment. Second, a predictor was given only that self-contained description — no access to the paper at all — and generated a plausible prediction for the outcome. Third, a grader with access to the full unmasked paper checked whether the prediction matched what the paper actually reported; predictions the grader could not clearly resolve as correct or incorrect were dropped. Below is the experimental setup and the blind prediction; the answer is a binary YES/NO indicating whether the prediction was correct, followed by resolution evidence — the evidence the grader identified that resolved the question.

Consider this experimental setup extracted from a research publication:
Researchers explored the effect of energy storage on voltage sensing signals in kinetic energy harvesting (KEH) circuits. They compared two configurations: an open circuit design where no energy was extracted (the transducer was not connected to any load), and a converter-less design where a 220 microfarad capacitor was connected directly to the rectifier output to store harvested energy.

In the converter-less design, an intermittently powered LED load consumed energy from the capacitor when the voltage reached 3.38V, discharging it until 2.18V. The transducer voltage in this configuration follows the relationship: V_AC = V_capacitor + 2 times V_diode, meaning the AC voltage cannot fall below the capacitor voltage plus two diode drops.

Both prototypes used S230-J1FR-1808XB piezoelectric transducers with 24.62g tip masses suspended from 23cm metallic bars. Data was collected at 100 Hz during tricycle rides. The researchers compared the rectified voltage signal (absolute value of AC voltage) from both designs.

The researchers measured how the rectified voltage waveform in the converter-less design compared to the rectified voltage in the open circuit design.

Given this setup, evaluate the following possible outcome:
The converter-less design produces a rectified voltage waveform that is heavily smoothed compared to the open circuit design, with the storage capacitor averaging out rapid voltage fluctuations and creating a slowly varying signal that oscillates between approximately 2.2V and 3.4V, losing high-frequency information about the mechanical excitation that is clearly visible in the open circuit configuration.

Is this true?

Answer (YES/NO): YES